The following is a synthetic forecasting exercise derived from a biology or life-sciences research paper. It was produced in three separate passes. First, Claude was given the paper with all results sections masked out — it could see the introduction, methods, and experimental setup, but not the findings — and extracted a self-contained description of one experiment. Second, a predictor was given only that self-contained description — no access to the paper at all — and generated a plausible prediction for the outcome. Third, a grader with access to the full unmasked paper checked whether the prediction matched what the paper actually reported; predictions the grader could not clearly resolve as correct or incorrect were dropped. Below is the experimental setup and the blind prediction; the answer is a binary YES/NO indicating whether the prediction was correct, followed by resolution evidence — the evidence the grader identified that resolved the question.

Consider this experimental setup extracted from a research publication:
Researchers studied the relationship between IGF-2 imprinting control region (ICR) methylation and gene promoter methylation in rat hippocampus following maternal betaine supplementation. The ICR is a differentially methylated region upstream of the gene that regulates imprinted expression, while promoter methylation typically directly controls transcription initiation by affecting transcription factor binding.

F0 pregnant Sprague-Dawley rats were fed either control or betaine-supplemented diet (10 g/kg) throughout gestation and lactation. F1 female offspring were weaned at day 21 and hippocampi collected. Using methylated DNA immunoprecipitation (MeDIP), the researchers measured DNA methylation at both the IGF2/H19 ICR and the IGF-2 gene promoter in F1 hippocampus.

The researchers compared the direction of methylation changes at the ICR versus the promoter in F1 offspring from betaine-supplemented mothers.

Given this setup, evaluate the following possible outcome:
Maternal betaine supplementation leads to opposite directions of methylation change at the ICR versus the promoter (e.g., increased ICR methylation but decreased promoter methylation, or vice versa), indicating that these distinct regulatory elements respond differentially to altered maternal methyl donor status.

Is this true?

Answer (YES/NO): YES